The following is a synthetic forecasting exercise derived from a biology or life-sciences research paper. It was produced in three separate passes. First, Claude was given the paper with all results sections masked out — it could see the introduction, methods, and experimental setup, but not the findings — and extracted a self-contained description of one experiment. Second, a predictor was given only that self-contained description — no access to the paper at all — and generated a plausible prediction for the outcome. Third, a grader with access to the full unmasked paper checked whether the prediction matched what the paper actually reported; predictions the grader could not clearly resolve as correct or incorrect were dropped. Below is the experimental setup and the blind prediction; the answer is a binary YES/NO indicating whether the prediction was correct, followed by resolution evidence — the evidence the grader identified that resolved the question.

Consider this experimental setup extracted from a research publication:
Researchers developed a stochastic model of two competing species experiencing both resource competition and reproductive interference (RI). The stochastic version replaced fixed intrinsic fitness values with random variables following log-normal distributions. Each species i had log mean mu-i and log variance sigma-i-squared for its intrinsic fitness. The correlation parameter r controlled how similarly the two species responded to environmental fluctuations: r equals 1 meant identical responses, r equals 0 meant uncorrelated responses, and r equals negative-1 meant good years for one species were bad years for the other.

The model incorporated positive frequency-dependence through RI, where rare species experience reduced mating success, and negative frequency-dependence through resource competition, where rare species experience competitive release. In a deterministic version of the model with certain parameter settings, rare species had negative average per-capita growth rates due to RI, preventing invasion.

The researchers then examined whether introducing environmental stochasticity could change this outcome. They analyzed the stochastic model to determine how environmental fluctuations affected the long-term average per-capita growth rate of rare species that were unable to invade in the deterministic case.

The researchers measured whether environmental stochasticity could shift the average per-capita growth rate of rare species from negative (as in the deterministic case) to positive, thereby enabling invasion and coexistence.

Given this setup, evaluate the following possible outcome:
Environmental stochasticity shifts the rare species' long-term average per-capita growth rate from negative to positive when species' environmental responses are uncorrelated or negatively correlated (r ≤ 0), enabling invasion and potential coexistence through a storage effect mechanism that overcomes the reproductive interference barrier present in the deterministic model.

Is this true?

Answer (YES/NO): NO